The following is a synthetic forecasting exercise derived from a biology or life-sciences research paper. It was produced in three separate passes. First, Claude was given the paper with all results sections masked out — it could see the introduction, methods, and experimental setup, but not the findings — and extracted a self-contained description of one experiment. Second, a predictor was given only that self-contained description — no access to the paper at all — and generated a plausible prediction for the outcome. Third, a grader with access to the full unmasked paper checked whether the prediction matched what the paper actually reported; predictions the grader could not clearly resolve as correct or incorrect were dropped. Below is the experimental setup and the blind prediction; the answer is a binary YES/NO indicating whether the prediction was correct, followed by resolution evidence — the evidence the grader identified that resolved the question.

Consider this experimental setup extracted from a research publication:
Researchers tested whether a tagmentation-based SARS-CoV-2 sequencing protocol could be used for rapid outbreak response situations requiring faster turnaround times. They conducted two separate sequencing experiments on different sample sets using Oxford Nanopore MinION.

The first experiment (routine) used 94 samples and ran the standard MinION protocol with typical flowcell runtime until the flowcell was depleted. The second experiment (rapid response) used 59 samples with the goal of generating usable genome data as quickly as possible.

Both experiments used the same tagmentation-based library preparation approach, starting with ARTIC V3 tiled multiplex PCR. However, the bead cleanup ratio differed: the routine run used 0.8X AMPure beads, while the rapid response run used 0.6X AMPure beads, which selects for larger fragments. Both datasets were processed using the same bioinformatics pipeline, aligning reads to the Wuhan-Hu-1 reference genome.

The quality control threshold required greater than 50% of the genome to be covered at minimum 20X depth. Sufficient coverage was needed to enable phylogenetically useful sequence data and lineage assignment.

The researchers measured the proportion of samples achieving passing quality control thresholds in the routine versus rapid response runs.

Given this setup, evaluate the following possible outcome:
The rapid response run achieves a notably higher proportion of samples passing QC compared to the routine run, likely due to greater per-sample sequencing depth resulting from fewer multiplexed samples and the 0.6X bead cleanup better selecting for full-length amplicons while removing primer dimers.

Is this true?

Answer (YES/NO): NO